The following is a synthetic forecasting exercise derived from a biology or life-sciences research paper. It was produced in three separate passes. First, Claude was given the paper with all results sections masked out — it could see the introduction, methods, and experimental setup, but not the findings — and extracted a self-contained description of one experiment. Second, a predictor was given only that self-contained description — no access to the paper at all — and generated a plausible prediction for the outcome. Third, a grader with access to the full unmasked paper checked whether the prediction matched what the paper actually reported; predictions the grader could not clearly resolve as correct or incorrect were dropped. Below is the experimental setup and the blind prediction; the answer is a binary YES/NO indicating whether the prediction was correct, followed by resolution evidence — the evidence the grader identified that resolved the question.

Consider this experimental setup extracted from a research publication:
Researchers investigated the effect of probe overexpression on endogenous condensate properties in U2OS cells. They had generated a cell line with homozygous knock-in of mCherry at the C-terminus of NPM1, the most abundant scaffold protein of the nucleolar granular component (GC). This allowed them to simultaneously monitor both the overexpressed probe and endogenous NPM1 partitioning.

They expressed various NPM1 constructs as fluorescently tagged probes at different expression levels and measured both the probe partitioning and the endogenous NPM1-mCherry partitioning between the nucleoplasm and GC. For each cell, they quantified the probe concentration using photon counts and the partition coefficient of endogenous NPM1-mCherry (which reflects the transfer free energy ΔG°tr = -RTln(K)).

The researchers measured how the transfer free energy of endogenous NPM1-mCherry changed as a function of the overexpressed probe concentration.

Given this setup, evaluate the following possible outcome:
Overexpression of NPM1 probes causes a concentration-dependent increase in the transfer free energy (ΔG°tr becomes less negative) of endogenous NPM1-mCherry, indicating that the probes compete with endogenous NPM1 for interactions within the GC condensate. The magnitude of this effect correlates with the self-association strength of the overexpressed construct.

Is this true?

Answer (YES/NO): YES